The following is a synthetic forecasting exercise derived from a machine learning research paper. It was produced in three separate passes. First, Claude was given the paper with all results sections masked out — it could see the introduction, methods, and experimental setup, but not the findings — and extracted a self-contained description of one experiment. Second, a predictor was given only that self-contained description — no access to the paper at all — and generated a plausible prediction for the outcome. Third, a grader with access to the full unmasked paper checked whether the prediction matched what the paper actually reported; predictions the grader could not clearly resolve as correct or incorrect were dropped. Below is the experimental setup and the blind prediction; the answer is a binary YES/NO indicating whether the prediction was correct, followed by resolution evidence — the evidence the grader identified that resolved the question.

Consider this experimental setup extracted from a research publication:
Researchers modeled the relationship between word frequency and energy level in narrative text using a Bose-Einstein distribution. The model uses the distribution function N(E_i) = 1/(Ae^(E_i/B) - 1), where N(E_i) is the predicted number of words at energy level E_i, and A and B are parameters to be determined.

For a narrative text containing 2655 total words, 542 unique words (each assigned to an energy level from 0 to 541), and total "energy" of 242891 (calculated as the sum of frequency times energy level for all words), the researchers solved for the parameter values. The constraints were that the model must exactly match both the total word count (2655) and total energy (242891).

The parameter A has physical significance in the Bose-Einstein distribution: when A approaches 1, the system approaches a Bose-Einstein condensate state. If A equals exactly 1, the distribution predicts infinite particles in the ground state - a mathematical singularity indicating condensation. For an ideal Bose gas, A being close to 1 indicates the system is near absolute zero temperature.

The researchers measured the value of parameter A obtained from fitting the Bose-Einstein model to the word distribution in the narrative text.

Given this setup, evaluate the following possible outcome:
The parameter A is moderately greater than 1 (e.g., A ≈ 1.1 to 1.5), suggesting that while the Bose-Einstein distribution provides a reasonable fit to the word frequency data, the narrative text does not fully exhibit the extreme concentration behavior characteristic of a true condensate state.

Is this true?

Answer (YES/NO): NO